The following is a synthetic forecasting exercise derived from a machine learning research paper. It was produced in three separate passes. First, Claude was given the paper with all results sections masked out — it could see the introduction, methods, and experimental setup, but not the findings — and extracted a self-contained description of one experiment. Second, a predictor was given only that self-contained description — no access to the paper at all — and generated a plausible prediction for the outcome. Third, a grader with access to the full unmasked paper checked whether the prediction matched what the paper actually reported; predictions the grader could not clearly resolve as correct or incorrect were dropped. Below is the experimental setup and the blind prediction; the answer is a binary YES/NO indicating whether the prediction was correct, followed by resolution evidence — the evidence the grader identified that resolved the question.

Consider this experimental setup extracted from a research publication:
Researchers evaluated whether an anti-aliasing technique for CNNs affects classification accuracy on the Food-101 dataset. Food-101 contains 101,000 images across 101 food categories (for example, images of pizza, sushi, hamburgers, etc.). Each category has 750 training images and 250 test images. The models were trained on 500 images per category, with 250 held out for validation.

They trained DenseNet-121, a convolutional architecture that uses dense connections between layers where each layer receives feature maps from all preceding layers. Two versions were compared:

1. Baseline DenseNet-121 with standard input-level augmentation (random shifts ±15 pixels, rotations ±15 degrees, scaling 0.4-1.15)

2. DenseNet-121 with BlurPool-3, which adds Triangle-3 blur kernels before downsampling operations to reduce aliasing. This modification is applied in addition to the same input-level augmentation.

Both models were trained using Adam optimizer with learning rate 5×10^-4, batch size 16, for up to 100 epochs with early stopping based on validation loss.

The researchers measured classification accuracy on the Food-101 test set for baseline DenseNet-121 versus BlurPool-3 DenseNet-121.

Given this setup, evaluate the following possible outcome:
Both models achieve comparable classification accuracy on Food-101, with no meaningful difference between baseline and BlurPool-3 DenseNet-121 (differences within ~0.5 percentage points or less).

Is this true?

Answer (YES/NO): NO